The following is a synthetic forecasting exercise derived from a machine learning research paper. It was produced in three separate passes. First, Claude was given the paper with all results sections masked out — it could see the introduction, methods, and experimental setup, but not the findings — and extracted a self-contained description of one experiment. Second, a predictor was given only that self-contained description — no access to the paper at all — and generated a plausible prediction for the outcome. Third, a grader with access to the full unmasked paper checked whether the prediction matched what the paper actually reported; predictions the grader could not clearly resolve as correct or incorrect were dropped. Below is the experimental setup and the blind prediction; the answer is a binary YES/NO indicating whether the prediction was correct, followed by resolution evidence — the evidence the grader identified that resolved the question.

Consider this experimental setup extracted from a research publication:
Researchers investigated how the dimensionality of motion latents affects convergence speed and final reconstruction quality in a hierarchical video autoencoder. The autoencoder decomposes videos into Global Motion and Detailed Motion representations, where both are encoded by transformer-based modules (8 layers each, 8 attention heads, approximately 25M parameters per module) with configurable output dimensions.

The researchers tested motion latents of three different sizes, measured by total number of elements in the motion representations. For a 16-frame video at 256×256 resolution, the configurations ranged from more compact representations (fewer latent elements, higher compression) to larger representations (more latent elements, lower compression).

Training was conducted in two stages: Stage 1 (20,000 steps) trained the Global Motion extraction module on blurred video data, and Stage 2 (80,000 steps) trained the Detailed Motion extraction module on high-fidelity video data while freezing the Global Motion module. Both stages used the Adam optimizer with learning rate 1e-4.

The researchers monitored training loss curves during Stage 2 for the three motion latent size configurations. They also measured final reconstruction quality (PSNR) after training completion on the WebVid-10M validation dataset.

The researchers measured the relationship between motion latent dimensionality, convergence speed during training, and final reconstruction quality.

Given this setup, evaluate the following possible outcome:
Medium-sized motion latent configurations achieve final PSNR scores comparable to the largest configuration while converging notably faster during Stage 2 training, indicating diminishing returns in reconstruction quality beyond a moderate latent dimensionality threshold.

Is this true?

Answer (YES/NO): NO